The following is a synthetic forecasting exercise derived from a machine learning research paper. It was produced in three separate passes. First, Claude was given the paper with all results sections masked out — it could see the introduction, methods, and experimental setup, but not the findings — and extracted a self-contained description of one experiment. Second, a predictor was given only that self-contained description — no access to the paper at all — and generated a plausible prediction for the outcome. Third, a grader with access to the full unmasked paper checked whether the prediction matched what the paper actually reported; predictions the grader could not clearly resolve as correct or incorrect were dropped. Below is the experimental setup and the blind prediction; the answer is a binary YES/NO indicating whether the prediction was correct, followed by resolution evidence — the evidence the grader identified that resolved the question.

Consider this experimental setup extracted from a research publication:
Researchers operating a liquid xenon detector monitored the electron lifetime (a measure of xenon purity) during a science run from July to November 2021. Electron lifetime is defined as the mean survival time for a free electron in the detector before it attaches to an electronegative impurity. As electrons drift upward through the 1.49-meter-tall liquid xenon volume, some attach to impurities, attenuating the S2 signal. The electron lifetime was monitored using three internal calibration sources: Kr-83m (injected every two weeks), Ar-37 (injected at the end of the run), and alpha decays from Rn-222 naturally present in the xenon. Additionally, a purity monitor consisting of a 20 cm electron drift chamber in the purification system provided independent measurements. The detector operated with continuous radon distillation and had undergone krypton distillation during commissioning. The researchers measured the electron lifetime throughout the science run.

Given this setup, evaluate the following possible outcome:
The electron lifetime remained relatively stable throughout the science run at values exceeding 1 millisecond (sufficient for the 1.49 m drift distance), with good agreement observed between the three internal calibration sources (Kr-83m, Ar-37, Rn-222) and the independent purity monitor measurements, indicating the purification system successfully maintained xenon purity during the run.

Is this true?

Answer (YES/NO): NO